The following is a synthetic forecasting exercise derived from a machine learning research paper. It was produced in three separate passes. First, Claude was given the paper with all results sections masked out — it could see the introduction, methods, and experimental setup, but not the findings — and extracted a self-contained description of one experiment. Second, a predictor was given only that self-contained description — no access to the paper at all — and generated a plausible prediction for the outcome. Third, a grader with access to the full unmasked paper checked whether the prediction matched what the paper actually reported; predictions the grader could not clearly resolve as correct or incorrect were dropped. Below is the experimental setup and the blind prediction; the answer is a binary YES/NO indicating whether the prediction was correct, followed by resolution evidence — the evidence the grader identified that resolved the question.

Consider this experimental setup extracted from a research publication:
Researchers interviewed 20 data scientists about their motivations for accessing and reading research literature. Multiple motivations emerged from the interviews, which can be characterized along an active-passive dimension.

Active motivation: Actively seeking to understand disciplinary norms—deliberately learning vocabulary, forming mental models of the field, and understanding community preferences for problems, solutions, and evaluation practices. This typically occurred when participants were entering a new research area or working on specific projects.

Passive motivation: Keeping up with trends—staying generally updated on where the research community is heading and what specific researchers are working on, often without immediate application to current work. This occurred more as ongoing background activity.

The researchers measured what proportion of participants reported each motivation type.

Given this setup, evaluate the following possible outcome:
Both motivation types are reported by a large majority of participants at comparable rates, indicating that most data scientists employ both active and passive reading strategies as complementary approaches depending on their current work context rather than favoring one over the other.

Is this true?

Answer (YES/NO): NO